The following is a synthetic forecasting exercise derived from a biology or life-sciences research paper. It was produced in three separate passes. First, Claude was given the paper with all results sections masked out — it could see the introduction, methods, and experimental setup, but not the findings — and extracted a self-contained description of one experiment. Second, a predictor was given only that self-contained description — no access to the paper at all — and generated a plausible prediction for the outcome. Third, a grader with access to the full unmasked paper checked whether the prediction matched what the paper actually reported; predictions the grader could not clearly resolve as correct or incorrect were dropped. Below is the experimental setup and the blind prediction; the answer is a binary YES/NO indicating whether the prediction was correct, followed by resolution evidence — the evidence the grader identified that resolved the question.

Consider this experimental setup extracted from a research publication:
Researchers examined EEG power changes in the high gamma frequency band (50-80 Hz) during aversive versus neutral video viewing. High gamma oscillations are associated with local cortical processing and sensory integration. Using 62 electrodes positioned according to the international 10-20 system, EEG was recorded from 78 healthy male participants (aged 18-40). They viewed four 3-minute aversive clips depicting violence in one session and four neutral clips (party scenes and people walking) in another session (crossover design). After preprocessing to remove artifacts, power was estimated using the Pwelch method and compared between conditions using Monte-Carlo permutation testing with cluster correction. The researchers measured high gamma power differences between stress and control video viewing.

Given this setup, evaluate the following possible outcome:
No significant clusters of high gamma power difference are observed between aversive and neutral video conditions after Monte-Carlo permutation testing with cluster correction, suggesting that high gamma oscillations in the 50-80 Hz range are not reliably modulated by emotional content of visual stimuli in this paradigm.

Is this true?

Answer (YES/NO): NO